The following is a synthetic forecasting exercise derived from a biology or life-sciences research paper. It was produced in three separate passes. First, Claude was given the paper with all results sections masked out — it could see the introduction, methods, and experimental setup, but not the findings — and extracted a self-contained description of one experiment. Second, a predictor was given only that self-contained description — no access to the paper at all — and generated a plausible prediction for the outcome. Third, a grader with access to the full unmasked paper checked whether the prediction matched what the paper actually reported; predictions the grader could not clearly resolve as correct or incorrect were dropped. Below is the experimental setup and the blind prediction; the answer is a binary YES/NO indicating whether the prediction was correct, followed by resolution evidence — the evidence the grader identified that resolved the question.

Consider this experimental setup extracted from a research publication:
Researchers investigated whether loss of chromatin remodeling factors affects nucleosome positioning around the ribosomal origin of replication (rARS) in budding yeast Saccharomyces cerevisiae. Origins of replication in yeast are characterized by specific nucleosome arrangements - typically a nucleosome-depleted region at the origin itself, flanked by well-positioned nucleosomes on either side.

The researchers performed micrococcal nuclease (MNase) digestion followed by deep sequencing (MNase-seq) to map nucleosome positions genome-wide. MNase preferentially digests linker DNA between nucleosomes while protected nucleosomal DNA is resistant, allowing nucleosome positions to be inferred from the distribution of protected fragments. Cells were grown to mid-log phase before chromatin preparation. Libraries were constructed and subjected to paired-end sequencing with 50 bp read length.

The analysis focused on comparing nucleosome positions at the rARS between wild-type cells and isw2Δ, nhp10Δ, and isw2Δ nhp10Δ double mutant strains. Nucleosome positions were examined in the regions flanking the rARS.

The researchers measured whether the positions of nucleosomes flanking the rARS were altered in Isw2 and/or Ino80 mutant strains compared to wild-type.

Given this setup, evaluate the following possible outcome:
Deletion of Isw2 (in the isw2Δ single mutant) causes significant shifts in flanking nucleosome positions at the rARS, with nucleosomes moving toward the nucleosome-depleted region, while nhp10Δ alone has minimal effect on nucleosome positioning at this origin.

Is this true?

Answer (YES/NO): NO